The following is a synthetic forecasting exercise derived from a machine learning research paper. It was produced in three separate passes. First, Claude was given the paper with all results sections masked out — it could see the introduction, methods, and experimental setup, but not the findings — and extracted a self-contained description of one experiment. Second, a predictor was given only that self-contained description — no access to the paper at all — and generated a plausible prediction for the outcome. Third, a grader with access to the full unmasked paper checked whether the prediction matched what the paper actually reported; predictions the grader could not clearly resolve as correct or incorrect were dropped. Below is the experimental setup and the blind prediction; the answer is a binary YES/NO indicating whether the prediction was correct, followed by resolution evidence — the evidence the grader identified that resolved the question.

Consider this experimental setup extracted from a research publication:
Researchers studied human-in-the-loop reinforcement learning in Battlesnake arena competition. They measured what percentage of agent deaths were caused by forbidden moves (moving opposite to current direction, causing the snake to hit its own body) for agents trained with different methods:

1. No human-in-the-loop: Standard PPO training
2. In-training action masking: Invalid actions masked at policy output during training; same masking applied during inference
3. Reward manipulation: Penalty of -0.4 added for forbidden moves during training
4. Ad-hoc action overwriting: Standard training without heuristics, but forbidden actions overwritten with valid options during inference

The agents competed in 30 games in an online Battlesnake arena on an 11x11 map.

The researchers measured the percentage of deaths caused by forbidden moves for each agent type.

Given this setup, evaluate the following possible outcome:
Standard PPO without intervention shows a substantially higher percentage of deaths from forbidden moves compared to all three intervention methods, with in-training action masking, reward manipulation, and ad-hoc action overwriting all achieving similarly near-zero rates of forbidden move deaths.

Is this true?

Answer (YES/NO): NO